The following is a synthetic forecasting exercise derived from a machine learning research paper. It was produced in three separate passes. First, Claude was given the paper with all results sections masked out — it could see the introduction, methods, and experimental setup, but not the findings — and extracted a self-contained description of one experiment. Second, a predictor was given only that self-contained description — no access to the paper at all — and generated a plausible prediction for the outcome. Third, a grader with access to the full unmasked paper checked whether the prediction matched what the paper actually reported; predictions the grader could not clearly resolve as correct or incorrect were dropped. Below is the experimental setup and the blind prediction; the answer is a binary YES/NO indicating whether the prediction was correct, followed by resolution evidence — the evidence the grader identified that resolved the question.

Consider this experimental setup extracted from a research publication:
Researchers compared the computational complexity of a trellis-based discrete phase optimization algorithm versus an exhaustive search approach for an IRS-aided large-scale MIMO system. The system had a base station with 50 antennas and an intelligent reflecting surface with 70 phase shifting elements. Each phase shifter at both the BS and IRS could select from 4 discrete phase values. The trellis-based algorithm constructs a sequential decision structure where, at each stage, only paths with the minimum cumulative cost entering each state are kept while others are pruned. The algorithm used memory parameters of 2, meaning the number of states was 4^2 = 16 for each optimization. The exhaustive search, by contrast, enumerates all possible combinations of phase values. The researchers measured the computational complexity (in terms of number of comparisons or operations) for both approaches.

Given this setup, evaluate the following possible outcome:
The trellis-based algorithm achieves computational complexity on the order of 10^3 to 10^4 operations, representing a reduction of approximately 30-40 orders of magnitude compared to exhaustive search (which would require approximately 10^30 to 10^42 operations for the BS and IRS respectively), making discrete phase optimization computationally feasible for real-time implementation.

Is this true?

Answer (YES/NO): YES